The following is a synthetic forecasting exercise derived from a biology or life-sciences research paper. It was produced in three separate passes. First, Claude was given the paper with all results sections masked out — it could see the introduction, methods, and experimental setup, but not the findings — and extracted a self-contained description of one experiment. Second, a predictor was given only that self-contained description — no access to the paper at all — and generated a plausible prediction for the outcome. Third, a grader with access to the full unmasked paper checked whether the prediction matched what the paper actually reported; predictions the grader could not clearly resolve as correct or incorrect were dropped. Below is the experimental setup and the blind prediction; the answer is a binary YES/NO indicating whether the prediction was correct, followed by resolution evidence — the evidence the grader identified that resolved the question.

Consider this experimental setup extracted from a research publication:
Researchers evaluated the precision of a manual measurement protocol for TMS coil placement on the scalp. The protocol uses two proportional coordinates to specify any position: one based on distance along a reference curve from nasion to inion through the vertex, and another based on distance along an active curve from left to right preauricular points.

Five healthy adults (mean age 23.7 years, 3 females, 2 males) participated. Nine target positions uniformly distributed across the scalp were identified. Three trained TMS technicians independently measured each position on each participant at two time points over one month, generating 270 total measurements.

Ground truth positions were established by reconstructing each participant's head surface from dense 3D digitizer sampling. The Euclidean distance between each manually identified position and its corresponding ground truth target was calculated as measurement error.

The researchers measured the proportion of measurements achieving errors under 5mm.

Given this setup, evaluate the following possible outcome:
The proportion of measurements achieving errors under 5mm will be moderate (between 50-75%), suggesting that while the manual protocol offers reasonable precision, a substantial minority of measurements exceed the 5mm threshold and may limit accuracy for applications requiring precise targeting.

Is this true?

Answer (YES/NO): YES